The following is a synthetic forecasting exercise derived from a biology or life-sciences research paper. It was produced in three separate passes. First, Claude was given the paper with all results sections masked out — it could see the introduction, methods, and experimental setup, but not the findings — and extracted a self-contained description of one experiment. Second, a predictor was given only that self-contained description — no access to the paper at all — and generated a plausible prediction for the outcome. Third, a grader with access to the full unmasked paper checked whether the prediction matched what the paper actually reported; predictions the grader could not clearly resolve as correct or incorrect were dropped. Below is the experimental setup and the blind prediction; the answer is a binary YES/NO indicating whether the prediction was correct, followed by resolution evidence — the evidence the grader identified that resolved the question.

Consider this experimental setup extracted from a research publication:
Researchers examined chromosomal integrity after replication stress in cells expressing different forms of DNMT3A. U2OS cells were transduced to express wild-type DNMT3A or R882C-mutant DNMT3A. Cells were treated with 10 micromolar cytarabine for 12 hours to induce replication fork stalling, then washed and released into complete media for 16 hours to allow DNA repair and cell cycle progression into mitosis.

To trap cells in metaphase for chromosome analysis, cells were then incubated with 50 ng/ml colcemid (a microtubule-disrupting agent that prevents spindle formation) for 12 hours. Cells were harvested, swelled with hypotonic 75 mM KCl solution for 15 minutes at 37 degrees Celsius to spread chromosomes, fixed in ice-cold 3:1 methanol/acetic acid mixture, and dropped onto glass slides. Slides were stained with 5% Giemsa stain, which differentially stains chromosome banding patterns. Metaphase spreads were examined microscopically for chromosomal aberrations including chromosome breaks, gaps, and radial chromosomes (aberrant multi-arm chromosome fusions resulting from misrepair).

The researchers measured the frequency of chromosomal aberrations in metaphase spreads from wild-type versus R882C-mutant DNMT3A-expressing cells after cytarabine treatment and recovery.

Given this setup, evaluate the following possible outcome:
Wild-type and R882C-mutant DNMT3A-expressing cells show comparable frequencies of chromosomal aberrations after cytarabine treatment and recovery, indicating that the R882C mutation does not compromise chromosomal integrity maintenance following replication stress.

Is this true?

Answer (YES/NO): NO